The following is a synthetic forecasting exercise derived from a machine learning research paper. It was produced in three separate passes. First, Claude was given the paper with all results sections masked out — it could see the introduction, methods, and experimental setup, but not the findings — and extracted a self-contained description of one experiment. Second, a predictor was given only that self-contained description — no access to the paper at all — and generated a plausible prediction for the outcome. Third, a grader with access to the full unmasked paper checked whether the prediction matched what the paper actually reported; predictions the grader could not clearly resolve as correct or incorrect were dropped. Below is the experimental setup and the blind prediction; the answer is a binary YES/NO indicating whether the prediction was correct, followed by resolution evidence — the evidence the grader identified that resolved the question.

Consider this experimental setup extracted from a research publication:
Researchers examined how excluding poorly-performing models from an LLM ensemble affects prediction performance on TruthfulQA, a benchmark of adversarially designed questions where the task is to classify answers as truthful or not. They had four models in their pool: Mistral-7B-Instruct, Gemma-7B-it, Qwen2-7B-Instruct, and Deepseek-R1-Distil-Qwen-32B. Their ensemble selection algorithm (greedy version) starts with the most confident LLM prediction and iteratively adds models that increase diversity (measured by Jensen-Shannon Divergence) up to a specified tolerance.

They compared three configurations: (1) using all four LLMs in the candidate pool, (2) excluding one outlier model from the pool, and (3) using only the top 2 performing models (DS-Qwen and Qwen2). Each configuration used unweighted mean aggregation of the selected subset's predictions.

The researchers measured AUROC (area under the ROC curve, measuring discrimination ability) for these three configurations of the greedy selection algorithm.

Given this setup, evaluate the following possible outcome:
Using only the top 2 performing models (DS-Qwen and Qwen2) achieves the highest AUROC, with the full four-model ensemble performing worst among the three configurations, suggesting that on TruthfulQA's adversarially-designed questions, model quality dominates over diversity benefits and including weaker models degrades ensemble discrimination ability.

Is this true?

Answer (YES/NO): YES